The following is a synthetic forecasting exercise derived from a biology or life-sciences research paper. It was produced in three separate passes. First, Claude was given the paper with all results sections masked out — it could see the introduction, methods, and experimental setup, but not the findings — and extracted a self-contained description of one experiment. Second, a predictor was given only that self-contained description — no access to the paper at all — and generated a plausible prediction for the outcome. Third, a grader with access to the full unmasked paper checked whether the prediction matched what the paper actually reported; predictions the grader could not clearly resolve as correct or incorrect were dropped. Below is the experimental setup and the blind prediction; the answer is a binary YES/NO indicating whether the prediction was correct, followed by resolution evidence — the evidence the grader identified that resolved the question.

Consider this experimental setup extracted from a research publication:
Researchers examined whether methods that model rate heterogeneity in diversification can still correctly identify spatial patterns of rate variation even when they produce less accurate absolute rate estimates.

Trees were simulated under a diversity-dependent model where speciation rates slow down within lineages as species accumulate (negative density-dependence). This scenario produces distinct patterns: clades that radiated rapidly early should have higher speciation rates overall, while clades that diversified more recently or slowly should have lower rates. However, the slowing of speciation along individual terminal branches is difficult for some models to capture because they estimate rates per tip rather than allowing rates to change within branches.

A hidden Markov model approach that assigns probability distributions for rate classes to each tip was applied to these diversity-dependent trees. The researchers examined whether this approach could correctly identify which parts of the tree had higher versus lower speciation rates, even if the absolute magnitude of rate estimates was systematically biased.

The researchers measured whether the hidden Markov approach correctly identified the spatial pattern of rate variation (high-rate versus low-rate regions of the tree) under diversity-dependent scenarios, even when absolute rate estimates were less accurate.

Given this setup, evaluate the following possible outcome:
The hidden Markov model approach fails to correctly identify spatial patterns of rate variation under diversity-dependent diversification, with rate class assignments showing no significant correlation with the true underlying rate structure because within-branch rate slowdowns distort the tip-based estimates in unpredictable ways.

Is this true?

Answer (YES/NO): NO